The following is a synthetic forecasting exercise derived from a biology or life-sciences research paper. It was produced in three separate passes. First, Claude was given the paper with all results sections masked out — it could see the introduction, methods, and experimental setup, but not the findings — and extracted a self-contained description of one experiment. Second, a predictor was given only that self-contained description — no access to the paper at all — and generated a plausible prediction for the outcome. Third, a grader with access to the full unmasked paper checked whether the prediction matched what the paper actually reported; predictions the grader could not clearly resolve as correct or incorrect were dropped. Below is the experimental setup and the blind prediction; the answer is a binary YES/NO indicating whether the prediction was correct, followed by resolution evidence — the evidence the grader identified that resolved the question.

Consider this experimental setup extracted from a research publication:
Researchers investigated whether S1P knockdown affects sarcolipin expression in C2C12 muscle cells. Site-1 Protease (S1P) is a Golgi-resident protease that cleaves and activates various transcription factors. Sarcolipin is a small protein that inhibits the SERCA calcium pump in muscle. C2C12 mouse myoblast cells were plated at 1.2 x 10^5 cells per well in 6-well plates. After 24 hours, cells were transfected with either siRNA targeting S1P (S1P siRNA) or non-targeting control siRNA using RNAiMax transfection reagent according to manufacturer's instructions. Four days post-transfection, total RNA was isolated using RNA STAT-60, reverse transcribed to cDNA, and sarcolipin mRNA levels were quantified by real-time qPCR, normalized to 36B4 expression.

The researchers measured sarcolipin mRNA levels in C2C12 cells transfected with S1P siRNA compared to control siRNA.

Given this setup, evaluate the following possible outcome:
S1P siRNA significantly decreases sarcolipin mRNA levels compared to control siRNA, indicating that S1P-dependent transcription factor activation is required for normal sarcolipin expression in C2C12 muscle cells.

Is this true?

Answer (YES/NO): NO